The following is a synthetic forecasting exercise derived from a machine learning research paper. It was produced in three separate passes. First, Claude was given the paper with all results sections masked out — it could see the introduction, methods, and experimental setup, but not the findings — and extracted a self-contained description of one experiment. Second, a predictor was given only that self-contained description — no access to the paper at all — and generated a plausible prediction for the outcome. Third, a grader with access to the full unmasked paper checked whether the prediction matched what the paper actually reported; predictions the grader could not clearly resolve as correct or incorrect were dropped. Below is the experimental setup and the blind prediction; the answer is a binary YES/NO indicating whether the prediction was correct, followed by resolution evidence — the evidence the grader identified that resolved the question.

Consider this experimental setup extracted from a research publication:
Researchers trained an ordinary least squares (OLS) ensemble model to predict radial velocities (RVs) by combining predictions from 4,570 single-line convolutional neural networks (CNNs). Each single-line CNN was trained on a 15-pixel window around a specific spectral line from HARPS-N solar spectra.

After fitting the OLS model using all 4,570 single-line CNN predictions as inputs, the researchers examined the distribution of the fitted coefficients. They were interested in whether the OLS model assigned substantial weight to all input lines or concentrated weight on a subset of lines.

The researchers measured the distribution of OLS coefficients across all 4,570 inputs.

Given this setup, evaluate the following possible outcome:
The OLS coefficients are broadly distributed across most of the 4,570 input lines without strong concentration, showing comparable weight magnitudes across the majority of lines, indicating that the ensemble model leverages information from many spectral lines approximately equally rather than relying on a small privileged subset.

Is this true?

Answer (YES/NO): NO